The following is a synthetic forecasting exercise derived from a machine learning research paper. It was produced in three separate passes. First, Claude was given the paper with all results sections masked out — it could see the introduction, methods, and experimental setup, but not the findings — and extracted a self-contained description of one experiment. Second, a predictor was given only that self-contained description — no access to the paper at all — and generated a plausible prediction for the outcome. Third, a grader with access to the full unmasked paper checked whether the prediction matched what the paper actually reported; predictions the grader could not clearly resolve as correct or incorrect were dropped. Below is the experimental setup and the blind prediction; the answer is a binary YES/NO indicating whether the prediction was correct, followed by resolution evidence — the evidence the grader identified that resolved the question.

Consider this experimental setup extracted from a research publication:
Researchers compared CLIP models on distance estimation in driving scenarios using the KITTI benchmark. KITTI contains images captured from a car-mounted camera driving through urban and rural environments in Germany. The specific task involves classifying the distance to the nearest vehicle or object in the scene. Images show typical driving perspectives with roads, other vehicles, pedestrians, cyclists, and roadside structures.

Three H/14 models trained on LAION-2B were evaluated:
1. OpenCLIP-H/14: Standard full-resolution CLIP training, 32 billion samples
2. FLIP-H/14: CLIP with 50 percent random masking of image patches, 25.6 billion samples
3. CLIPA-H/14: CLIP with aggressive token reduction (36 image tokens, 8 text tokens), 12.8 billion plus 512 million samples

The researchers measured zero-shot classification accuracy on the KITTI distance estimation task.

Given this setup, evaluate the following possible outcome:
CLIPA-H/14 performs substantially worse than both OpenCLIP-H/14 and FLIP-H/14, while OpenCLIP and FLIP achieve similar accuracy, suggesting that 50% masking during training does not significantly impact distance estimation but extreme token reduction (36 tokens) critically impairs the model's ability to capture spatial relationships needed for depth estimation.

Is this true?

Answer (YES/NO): NO